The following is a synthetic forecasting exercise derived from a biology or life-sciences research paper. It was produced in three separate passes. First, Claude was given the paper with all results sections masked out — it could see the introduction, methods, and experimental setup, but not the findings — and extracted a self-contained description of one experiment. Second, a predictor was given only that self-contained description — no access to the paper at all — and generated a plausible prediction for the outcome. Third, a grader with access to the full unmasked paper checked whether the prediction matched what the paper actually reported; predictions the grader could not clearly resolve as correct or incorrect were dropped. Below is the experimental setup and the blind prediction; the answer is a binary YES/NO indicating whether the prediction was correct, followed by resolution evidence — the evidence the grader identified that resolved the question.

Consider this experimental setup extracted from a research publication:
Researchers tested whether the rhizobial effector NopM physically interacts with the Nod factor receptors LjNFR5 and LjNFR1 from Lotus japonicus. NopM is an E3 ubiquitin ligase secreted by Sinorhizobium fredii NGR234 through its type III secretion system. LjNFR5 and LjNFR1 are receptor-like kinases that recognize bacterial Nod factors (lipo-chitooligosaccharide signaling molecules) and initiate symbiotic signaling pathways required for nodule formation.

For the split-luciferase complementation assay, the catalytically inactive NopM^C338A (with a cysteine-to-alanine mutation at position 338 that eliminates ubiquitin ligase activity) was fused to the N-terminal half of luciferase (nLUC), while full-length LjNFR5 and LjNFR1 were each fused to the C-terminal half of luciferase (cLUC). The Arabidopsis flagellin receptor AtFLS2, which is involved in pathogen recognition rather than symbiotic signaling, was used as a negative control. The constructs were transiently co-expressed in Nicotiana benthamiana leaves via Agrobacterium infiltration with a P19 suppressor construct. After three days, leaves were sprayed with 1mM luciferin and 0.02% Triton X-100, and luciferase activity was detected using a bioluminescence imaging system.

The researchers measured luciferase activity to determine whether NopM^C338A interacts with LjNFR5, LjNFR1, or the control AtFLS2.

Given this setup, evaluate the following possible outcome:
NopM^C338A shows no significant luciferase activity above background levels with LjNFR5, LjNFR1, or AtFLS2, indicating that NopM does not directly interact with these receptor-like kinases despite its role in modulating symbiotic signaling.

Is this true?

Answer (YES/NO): NO